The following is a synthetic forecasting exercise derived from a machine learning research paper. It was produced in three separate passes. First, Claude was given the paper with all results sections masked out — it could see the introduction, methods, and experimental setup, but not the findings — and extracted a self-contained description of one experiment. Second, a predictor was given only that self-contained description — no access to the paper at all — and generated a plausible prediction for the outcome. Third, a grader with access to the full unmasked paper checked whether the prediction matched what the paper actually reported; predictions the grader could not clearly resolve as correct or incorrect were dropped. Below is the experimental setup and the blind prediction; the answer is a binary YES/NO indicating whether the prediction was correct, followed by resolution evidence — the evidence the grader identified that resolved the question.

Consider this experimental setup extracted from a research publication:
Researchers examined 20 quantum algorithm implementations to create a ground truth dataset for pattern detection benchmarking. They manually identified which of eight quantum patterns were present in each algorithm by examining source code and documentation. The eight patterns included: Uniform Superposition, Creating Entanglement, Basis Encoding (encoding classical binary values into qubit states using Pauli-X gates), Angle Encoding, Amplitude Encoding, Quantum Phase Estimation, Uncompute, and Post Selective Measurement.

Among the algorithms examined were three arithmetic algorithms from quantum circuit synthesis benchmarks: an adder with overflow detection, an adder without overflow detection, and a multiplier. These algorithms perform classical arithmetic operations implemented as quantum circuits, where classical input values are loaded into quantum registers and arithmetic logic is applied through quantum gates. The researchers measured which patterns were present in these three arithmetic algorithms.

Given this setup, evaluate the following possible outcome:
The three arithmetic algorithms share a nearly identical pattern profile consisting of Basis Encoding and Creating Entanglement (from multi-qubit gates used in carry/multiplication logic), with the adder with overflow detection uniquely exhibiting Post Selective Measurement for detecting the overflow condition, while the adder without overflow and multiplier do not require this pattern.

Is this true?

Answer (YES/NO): NO